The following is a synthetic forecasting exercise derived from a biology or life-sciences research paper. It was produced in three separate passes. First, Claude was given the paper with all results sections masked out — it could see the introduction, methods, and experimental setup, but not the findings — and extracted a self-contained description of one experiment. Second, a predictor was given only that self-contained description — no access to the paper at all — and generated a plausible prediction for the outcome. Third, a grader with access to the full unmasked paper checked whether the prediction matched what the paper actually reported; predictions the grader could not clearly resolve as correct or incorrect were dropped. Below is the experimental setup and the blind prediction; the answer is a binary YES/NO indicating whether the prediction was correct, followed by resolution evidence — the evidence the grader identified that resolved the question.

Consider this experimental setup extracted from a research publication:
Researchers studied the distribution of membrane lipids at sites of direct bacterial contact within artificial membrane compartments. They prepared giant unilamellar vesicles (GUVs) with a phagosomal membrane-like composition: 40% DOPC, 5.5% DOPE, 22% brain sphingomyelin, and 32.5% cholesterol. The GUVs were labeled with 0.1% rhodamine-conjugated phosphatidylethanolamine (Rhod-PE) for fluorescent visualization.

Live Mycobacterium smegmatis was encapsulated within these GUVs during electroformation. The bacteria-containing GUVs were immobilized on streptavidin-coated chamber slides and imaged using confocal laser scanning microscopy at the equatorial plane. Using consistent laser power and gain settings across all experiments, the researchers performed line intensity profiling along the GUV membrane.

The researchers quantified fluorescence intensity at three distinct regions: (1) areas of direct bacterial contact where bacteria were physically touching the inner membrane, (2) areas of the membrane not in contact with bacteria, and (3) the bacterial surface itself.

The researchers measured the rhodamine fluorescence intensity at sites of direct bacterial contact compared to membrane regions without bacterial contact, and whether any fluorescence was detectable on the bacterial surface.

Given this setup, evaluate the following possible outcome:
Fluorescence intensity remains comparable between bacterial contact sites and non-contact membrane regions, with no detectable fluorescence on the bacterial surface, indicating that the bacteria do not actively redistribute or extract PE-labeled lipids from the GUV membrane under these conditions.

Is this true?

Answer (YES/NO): NO